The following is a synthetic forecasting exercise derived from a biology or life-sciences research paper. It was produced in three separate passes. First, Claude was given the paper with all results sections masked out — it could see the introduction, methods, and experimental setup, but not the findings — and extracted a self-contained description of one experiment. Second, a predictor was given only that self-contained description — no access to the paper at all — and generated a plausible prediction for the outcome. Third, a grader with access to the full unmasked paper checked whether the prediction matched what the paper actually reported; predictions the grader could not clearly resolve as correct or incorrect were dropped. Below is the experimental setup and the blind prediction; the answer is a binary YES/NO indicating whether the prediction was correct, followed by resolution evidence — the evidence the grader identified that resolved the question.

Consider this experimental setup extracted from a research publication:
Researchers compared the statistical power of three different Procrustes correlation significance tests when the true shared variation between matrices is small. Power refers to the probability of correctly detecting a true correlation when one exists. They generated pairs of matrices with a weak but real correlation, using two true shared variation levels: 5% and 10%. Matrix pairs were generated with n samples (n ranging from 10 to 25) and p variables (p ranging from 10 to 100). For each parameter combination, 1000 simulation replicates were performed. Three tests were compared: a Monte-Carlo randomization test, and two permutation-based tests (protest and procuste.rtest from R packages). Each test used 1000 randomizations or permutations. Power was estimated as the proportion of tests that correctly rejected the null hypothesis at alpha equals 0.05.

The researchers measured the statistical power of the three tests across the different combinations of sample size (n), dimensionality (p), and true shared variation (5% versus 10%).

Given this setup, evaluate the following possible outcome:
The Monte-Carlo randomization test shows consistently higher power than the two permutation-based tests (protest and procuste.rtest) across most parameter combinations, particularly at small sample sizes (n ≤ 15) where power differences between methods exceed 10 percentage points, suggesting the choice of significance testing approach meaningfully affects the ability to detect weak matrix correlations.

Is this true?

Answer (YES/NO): NO